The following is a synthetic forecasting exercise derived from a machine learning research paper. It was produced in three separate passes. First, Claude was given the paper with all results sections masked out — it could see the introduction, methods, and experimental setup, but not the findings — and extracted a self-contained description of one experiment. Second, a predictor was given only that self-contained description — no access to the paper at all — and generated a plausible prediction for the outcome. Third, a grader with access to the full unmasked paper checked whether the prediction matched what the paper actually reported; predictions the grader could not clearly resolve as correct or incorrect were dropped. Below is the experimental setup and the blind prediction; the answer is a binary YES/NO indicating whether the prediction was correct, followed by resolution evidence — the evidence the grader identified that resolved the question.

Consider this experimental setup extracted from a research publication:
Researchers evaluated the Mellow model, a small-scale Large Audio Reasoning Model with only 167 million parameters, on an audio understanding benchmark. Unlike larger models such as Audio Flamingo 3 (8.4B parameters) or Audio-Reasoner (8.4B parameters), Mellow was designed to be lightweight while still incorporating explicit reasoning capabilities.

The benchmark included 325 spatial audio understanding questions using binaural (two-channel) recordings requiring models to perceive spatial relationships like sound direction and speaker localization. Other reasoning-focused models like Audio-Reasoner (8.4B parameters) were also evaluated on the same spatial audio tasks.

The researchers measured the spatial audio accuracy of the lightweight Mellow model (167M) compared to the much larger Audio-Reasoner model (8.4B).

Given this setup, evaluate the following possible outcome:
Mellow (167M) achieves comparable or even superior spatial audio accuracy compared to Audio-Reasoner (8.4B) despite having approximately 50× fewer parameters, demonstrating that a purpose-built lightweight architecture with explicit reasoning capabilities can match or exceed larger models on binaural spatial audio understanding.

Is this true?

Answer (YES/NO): YES